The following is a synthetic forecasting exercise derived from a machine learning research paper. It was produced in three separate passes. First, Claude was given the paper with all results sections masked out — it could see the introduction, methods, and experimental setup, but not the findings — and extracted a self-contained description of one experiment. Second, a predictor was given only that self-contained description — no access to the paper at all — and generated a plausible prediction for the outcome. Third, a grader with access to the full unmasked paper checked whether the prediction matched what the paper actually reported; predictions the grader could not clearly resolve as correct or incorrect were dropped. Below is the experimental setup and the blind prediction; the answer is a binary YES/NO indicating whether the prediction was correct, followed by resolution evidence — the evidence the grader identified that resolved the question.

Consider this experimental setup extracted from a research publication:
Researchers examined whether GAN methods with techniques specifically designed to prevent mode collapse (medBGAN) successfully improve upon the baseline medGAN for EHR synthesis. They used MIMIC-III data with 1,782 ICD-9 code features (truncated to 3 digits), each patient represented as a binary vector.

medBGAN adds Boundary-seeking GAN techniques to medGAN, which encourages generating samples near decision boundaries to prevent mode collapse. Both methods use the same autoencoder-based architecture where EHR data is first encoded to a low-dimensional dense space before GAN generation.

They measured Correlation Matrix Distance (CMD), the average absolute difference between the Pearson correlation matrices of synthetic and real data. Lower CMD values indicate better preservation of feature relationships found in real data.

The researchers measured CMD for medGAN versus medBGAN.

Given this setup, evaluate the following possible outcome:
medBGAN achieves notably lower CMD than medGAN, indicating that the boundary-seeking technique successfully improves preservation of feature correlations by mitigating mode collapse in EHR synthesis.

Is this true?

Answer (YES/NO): NO